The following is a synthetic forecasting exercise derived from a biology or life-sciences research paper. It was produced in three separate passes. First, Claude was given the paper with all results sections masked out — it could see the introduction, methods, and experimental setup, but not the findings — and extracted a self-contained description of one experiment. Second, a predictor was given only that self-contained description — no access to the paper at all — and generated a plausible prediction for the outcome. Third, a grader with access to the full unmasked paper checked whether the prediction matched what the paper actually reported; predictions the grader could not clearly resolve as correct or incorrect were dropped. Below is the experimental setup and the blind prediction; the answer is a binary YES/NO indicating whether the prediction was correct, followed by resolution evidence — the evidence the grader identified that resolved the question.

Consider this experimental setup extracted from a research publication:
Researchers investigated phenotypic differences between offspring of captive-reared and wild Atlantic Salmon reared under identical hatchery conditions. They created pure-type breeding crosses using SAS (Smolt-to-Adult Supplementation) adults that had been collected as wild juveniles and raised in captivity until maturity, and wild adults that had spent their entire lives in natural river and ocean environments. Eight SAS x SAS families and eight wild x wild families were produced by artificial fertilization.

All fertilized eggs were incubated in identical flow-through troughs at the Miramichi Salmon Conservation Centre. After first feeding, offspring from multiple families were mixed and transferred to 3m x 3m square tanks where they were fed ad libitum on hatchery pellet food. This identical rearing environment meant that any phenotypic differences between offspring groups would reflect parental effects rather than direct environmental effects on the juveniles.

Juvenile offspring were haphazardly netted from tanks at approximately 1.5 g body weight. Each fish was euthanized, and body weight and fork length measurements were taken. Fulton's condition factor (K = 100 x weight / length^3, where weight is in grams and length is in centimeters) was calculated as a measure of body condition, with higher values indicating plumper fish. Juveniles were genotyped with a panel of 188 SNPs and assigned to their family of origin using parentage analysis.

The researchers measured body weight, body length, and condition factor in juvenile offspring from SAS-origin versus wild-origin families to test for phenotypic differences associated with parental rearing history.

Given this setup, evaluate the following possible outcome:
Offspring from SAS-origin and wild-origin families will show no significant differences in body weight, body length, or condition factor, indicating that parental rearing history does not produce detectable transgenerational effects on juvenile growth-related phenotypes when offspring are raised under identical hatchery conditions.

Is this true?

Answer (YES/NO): NO